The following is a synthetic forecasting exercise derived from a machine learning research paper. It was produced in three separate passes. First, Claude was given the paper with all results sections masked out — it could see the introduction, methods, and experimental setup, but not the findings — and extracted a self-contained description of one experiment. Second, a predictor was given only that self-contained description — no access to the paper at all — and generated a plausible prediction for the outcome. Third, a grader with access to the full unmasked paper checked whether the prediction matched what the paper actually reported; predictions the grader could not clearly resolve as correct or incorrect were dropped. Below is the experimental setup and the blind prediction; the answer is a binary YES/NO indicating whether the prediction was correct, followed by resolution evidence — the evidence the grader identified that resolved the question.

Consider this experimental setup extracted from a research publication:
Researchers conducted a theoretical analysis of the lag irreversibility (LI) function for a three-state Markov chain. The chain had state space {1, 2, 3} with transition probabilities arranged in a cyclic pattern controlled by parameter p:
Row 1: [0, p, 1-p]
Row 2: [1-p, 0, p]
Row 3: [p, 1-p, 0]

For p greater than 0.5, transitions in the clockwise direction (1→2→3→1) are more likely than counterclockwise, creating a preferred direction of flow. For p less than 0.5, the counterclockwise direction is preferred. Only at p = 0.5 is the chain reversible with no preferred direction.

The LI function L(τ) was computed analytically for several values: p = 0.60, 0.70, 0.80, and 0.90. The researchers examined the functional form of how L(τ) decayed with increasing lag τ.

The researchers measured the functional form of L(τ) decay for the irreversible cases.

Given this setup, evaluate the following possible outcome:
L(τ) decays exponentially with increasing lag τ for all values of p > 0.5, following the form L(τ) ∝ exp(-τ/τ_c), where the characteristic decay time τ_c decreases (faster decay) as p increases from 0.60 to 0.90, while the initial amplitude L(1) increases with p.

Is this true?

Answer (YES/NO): NO